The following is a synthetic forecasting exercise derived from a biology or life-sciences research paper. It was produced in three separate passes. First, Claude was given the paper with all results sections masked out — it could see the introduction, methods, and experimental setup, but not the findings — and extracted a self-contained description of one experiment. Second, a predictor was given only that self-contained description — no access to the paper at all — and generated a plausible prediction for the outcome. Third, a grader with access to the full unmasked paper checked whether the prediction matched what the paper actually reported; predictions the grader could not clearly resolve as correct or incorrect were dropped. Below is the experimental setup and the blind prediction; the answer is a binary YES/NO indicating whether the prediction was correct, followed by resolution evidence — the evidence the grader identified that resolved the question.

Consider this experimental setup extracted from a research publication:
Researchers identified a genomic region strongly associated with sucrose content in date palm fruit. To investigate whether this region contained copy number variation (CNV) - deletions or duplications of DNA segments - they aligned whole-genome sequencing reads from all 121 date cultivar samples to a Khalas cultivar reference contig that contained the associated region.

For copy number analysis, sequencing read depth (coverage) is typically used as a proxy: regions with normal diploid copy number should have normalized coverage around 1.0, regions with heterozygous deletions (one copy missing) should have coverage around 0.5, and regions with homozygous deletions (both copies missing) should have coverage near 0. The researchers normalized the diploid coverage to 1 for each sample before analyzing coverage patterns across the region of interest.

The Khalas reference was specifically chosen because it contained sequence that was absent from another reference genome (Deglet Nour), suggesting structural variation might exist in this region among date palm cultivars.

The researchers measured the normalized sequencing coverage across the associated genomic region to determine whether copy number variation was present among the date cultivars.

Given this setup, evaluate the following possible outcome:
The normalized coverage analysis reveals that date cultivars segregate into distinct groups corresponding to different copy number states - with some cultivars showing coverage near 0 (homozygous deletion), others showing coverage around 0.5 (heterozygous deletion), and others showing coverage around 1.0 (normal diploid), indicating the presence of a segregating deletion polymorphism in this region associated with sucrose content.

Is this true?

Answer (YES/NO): YES